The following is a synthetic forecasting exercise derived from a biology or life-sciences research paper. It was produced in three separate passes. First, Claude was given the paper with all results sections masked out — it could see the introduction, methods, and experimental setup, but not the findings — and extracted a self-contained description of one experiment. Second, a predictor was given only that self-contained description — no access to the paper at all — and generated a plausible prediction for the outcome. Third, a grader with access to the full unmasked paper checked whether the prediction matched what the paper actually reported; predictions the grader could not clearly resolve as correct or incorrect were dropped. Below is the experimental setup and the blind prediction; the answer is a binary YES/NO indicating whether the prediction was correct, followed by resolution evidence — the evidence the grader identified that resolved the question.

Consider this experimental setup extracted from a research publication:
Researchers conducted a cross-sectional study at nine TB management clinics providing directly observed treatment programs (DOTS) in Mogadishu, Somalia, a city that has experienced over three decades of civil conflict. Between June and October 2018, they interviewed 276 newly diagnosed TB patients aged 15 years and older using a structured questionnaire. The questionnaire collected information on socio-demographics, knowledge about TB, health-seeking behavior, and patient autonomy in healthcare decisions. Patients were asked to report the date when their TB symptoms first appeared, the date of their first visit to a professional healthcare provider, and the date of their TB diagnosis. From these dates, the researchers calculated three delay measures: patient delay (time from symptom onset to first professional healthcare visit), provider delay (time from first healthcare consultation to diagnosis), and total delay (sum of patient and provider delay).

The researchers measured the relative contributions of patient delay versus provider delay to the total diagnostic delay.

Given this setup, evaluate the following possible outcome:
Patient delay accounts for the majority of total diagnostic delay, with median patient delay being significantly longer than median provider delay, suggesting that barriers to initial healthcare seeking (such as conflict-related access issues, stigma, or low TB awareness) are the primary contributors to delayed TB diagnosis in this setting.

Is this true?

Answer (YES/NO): YES